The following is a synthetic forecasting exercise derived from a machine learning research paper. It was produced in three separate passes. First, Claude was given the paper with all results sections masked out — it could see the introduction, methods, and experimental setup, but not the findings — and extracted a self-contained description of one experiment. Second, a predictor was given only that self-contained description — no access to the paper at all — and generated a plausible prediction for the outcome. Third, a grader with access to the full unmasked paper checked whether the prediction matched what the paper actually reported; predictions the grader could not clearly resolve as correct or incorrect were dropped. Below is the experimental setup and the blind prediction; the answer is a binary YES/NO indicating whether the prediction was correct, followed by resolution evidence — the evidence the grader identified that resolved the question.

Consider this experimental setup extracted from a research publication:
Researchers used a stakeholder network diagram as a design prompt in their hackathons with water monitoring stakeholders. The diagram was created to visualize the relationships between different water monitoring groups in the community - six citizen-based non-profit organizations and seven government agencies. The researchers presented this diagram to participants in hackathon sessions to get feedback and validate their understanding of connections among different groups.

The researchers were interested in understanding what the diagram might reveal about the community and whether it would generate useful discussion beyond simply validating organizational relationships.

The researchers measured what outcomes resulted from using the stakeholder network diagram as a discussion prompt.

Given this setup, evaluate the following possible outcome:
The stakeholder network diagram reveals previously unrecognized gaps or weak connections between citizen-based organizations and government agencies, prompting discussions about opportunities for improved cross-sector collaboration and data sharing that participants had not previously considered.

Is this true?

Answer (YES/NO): NO